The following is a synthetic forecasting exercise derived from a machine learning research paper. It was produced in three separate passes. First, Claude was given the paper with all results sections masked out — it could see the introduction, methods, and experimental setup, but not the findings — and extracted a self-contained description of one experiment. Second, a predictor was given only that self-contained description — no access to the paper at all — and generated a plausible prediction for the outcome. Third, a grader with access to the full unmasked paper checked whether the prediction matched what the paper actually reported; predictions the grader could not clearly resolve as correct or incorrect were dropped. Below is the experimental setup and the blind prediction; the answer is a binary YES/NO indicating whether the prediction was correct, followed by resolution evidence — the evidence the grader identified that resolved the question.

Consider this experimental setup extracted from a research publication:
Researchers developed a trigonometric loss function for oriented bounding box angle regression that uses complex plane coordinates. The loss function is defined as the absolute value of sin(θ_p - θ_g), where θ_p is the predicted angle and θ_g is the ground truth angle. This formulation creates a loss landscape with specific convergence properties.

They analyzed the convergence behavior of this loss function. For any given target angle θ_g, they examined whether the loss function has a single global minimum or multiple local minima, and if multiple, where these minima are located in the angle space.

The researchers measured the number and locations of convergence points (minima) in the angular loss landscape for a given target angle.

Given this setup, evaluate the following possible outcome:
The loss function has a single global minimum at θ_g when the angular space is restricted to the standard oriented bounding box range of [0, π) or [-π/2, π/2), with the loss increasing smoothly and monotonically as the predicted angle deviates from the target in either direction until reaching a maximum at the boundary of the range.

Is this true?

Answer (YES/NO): NO